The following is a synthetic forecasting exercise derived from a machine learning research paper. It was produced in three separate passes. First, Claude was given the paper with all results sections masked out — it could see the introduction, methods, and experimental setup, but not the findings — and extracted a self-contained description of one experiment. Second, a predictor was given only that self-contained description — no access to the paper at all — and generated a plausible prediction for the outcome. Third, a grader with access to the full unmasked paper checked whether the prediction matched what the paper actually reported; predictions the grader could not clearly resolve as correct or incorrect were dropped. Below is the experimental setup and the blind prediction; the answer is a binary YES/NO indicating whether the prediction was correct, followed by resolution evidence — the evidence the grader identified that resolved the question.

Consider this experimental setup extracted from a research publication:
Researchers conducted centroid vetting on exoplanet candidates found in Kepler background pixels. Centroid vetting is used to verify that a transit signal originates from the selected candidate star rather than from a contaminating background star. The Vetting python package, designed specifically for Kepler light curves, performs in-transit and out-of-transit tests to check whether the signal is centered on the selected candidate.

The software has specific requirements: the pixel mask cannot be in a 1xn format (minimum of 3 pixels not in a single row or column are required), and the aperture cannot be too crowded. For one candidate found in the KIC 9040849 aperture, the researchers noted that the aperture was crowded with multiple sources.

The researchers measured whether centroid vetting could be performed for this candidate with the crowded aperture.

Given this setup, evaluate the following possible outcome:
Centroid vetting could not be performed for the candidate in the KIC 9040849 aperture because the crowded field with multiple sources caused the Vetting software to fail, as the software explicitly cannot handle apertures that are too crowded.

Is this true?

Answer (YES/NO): YES